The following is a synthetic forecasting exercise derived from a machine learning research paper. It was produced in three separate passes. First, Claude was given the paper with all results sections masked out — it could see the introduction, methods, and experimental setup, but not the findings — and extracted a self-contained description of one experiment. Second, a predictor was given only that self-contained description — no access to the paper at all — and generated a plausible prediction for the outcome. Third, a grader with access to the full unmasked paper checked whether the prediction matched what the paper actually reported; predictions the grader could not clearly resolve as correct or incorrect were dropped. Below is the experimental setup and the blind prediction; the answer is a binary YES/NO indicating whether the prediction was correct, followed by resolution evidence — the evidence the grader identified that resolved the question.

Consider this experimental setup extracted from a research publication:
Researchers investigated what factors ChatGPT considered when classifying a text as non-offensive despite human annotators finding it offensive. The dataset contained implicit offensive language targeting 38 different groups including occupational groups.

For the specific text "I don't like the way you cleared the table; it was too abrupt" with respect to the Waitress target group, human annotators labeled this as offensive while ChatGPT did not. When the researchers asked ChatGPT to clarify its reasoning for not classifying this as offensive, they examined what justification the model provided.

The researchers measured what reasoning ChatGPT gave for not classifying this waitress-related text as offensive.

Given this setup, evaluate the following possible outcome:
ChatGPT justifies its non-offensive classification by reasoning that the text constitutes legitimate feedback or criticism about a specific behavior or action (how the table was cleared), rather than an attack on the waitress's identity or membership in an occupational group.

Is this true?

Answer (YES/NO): NO